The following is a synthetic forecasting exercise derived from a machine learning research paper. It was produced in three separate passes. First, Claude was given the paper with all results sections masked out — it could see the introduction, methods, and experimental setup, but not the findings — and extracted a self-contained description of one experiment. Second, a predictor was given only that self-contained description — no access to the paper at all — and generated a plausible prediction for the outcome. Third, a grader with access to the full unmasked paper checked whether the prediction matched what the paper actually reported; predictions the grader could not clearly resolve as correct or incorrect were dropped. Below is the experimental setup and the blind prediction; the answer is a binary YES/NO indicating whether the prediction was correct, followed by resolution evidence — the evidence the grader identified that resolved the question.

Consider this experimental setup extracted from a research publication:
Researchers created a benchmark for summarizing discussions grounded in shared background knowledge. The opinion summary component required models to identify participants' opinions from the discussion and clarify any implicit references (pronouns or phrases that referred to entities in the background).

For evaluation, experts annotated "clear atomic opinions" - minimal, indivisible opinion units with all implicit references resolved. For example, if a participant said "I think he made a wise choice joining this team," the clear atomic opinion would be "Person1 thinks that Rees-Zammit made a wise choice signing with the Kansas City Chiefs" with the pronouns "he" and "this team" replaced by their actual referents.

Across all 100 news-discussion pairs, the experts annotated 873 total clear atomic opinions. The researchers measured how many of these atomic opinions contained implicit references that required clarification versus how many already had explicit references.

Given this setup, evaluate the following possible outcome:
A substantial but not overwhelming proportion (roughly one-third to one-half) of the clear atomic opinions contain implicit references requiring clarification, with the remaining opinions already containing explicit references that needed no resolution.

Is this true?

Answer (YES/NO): NO